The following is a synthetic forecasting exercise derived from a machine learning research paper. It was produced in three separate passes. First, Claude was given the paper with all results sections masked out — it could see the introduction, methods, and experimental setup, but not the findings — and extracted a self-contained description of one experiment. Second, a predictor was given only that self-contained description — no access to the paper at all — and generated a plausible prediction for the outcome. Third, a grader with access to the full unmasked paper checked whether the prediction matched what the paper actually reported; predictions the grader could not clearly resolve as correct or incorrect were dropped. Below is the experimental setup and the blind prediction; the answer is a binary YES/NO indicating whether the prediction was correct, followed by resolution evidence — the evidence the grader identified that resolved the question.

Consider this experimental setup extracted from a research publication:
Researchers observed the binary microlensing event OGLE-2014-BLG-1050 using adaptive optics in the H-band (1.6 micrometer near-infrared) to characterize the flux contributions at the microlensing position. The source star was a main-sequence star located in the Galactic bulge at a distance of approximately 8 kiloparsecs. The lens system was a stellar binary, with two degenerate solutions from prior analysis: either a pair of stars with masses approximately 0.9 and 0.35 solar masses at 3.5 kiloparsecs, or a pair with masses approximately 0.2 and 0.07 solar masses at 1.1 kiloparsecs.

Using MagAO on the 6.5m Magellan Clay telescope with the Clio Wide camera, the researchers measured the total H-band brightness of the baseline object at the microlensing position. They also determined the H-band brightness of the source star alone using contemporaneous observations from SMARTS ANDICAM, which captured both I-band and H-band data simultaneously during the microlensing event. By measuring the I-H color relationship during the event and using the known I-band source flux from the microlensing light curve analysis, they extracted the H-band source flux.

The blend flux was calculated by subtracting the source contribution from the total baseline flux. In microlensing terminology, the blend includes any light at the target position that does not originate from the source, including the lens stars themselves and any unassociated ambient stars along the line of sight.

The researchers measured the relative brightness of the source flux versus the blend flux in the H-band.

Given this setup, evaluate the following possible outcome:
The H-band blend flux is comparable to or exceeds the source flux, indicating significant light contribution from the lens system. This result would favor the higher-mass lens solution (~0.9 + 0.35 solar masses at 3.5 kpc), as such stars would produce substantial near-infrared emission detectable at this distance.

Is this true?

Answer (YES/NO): YES